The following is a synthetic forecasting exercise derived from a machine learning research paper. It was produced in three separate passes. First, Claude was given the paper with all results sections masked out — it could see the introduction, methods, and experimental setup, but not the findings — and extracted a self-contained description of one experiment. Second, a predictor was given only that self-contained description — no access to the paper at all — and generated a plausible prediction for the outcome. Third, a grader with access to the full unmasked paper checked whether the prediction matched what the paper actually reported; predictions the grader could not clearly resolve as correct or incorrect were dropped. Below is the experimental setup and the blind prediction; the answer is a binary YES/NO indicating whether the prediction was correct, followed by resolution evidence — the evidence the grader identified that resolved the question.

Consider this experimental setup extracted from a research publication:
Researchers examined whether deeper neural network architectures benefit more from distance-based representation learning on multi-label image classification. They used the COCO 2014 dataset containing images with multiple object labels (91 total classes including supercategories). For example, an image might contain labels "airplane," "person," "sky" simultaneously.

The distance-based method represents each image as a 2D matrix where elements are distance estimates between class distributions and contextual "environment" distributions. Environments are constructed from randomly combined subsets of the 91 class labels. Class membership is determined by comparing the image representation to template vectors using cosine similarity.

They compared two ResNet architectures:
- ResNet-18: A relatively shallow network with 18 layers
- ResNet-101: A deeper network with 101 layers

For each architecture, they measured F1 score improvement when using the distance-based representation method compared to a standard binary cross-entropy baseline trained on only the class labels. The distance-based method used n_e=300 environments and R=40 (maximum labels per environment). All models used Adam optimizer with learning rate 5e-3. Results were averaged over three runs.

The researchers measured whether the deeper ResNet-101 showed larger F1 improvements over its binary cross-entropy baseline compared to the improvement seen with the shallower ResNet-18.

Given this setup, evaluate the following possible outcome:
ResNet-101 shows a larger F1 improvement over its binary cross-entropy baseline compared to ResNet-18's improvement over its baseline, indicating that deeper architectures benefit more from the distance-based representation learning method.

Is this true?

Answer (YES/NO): YES